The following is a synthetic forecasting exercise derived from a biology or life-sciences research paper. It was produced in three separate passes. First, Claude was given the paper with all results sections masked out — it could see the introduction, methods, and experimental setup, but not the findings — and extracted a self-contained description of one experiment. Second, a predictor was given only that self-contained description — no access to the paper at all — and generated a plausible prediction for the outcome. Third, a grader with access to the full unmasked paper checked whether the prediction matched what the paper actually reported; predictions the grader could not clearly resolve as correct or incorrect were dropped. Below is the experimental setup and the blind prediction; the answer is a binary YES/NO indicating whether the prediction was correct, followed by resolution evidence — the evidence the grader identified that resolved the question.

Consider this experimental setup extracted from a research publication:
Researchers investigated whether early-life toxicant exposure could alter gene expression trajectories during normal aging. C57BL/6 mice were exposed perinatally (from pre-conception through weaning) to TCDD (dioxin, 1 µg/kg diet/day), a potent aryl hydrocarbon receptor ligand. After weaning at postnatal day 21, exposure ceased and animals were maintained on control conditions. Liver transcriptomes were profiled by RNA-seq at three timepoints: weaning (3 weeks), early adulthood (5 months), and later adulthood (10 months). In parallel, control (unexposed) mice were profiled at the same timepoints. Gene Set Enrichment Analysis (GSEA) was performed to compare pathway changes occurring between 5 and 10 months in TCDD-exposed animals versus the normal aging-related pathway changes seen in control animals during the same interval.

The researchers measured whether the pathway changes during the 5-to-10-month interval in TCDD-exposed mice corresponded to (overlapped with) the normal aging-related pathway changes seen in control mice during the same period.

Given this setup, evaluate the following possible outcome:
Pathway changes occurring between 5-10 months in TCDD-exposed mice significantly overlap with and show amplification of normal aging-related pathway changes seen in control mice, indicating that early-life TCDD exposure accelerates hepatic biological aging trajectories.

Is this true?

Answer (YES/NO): NO